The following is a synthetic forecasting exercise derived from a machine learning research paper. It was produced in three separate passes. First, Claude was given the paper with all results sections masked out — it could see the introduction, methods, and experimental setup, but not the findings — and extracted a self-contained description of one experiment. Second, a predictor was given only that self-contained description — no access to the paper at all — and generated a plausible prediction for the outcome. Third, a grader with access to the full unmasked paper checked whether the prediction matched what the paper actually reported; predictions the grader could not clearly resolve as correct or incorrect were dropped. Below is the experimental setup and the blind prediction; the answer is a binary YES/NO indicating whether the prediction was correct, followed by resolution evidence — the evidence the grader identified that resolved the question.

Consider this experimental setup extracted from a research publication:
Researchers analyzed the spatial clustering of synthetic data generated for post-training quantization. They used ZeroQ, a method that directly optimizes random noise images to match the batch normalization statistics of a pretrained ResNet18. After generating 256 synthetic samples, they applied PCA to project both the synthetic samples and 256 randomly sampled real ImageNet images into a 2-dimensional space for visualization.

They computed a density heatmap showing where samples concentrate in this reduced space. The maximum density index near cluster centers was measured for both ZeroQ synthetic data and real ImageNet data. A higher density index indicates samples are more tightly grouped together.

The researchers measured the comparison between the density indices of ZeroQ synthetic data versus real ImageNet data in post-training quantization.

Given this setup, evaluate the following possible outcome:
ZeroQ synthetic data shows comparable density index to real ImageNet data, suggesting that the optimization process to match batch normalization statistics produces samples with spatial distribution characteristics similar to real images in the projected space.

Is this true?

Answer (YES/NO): NO